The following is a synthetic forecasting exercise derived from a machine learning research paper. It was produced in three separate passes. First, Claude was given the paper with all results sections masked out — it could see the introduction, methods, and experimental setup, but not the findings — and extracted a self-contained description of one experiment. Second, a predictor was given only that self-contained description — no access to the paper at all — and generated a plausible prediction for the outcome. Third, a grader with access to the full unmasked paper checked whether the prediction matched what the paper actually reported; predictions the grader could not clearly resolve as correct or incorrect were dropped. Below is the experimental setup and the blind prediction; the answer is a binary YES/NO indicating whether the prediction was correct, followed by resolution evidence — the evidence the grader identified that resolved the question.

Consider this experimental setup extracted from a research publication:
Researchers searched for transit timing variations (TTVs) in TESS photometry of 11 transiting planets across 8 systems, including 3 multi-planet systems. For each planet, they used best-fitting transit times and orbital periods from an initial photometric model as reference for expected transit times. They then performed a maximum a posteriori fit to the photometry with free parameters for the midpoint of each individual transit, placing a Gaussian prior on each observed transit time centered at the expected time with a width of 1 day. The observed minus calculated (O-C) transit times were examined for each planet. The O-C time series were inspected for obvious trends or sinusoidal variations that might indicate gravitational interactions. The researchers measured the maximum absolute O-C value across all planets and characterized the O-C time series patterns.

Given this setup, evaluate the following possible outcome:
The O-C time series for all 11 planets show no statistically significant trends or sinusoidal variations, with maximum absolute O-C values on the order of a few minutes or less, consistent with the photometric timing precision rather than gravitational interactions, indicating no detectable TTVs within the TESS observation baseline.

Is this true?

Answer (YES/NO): NO